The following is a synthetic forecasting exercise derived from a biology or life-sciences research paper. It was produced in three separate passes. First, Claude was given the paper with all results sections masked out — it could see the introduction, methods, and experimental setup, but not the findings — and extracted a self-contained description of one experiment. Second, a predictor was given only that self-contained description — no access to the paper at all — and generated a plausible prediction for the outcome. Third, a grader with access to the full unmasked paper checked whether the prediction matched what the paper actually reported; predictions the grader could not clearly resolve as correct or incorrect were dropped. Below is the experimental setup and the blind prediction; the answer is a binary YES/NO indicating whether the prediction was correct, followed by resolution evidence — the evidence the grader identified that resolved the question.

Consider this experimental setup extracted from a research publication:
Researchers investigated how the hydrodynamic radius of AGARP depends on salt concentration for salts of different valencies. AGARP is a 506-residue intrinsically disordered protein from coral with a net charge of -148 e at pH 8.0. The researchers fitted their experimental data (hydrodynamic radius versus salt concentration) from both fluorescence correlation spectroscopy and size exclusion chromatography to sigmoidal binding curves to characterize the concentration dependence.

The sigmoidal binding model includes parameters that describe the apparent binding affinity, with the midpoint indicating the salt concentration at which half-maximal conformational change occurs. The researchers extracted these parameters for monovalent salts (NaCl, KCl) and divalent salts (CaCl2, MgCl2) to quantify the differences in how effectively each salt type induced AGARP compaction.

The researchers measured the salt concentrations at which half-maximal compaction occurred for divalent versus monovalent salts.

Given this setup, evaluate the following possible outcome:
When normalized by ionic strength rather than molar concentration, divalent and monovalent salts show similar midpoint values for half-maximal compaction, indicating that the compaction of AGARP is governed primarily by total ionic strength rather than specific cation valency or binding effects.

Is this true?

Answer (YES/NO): NO